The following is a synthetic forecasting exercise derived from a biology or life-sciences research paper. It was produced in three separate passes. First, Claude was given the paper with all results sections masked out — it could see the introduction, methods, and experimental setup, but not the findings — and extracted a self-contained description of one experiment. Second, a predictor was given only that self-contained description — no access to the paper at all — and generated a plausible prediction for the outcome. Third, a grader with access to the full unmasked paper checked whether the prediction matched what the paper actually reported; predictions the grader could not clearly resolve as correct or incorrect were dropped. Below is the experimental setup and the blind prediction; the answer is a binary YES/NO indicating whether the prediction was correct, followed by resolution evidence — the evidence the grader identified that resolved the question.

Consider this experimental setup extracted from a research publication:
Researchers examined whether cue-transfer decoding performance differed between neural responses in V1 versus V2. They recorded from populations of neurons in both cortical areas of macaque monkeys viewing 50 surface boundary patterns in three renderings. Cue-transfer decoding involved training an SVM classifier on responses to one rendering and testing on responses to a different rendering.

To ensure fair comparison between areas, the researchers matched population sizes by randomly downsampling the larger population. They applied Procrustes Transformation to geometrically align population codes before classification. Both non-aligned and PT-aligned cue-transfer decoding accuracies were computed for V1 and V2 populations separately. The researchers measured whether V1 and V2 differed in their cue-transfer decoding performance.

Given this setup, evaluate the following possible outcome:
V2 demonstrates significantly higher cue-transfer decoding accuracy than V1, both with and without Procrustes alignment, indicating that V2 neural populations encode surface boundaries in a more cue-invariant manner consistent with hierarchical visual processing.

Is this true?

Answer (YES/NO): NO